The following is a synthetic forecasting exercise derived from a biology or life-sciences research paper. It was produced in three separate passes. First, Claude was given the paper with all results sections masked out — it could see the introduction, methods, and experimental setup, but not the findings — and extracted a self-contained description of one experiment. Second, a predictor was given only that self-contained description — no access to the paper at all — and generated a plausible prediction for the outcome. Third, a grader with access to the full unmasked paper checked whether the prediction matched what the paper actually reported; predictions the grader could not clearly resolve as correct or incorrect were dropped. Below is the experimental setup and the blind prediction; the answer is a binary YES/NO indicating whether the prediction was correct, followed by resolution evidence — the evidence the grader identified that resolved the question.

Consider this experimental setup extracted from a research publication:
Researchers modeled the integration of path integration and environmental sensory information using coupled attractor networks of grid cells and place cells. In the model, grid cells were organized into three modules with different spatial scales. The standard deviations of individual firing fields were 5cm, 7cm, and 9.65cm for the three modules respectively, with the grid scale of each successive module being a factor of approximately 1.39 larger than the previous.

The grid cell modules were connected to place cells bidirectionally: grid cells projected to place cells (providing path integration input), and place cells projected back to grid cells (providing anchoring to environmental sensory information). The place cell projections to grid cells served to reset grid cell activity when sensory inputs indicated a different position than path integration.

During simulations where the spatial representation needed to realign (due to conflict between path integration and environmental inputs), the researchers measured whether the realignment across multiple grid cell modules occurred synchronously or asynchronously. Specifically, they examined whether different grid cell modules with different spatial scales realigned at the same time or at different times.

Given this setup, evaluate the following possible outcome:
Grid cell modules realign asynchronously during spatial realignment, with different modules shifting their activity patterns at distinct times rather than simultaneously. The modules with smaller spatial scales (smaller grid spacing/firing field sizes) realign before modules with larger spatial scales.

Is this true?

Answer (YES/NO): NO